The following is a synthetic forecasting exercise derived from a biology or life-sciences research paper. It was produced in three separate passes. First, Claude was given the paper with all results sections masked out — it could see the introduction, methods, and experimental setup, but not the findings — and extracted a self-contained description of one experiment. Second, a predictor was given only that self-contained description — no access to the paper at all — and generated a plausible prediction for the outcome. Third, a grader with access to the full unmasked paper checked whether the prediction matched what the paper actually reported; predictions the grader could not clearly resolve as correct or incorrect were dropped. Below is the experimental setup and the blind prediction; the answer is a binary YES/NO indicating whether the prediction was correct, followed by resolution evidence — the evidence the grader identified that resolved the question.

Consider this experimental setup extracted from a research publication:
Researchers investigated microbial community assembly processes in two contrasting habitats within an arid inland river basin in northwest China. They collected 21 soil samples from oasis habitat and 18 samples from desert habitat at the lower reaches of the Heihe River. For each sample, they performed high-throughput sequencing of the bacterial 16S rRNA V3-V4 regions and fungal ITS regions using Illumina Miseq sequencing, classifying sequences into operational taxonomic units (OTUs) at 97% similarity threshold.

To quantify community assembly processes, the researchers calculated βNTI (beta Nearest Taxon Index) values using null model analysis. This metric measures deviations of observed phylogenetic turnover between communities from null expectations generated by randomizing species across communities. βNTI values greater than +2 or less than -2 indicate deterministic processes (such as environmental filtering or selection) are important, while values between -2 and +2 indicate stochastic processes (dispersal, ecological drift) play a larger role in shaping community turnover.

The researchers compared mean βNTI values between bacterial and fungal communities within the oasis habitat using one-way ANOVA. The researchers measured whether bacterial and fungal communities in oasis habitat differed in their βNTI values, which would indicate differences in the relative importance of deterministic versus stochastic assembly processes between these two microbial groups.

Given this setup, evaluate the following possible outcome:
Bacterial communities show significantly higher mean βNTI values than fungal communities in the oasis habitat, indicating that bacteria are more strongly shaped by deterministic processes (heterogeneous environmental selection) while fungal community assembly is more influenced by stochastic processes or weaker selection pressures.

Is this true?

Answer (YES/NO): YES